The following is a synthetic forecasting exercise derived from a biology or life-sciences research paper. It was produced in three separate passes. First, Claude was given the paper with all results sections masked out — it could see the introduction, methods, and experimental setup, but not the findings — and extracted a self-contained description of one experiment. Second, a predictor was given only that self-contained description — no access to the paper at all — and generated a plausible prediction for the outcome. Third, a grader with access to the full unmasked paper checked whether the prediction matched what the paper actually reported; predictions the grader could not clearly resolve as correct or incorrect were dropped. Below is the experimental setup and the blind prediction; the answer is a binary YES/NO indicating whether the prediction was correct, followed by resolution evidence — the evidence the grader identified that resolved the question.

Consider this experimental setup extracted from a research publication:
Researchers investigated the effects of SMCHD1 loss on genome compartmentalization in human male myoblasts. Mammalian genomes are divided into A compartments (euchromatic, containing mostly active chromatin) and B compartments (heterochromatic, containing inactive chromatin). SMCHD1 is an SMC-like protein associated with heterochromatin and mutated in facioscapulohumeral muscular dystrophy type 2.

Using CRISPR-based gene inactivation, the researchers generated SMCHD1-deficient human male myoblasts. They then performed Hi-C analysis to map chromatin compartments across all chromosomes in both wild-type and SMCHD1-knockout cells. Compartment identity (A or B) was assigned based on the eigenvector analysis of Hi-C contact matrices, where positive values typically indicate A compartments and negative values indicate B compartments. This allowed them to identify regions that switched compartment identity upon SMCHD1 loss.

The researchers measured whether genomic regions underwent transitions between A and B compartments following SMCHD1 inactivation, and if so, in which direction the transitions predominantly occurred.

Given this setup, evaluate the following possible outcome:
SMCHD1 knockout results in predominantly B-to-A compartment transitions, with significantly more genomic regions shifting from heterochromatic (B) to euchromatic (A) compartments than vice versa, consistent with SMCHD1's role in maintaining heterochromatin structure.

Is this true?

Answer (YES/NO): YES